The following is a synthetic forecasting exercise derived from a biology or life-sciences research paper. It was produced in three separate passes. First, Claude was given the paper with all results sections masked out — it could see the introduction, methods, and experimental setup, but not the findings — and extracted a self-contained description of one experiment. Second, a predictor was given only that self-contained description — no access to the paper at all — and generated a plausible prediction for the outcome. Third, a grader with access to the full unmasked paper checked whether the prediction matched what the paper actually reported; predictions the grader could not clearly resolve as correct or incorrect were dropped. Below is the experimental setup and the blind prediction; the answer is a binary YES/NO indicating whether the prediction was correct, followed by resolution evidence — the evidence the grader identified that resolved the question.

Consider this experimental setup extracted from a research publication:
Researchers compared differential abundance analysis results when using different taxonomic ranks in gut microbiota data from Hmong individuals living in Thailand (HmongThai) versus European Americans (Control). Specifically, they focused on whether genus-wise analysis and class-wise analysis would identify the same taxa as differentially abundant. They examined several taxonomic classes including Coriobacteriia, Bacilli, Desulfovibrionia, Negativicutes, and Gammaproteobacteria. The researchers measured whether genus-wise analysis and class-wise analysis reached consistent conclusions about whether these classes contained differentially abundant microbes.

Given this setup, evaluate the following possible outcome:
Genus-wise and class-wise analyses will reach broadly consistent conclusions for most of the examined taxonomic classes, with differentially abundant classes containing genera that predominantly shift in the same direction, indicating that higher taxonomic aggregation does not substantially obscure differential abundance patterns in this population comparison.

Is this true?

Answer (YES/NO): NO